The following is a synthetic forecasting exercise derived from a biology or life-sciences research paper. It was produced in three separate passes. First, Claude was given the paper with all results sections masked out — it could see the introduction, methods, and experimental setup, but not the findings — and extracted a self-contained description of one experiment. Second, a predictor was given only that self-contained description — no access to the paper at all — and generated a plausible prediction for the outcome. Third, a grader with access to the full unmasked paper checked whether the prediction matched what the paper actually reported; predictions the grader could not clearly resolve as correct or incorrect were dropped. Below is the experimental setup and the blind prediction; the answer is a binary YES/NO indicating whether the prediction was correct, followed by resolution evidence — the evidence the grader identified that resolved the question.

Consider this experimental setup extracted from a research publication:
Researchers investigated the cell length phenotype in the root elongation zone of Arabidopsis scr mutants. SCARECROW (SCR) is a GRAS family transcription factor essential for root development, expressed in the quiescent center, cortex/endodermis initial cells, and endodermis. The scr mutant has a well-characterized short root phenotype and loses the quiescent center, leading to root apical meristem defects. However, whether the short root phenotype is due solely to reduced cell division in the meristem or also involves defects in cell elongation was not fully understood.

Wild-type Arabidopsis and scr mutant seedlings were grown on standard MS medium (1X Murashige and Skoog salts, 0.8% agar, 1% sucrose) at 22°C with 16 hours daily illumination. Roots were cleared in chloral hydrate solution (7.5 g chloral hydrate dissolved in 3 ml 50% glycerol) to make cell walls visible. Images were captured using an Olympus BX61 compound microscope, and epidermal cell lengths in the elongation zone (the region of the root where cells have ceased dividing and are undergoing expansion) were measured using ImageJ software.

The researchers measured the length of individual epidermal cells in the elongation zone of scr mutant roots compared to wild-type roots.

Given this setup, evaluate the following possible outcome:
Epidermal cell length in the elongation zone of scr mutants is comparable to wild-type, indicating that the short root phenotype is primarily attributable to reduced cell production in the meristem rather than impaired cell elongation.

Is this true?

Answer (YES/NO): NO